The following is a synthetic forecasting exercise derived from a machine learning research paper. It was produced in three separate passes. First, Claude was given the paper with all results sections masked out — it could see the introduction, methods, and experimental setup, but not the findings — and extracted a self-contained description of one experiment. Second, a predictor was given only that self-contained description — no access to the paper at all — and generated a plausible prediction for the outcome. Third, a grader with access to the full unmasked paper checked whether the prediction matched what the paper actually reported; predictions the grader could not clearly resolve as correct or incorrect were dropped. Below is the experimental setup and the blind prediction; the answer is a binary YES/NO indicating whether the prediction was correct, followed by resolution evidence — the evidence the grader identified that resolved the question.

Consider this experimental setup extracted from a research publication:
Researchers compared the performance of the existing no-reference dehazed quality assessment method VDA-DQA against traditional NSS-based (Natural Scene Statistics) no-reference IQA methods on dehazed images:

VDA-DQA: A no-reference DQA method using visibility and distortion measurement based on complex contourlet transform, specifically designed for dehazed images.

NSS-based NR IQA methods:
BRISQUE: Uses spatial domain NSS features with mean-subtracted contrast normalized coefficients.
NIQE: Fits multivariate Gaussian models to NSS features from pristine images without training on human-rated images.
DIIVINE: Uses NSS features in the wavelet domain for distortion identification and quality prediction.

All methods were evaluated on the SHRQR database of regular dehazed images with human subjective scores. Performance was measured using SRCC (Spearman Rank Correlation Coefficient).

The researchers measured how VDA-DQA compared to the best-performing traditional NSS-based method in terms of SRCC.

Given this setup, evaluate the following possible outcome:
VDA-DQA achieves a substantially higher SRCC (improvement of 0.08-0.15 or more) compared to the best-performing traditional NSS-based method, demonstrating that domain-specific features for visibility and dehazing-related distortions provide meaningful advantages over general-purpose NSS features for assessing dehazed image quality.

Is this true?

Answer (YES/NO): NO